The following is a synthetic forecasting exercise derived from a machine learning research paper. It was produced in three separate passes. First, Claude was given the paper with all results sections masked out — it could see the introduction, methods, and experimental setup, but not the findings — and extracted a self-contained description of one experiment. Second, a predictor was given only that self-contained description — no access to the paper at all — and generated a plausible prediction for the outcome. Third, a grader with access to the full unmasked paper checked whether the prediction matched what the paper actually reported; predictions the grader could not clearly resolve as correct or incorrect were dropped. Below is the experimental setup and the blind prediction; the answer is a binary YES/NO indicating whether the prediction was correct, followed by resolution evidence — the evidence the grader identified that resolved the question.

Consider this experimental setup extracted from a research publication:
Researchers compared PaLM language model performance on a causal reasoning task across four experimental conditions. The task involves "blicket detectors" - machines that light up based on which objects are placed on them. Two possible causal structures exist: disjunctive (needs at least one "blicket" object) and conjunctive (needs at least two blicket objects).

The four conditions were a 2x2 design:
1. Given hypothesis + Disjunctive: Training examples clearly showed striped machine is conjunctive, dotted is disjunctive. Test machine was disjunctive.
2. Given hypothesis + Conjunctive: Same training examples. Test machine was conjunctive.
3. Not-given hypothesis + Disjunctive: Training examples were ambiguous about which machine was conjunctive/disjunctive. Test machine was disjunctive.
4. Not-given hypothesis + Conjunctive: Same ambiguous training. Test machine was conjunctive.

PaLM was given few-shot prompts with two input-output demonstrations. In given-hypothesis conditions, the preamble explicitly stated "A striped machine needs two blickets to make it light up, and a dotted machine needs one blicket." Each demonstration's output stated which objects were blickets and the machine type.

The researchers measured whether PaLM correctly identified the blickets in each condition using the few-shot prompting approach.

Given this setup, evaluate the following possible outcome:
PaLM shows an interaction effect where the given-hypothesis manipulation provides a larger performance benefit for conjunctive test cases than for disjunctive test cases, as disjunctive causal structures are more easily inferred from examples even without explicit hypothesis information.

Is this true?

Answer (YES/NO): NO